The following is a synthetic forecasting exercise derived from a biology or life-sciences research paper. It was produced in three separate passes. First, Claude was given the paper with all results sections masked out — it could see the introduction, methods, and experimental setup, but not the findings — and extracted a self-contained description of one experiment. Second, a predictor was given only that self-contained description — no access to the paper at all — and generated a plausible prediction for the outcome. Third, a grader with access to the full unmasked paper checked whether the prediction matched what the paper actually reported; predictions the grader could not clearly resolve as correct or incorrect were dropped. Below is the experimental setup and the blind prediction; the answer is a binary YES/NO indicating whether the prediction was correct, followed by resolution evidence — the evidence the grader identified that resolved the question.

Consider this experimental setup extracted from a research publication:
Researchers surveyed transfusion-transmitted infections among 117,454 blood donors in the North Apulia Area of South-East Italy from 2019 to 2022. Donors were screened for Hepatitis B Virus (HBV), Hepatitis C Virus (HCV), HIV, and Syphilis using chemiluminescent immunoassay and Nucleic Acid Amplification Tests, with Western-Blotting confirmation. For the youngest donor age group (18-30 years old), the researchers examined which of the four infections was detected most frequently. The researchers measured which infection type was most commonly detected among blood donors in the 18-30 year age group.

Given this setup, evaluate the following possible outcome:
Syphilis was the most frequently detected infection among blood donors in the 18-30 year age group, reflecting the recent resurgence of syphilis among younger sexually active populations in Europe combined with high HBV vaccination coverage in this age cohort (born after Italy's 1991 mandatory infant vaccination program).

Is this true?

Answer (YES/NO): YES